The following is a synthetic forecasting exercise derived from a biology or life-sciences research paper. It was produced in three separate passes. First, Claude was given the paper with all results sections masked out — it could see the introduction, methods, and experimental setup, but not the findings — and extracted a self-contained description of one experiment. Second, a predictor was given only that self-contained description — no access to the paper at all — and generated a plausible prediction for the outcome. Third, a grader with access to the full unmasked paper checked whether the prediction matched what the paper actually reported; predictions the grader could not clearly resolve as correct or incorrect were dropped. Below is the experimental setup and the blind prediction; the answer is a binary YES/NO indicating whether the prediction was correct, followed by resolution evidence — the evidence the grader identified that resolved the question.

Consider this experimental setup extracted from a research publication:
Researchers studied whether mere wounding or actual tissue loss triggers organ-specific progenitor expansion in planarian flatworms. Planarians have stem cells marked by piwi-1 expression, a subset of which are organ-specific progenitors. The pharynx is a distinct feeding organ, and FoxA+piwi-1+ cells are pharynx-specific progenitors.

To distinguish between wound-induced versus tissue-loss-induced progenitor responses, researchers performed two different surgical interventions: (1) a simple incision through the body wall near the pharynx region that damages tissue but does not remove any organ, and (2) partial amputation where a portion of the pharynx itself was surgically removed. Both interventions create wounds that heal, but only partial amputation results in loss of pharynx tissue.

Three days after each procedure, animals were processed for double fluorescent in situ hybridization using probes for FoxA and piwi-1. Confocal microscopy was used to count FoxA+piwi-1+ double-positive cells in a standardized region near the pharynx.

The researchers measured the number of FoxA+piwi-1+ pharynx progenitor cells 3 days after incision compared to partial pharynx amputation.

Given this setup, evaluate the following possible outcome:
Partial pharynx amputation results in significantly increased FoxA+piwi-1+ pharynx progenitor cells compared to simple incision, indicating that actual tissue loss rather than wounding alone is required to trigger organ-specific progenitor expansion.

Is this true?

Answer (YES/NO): YES